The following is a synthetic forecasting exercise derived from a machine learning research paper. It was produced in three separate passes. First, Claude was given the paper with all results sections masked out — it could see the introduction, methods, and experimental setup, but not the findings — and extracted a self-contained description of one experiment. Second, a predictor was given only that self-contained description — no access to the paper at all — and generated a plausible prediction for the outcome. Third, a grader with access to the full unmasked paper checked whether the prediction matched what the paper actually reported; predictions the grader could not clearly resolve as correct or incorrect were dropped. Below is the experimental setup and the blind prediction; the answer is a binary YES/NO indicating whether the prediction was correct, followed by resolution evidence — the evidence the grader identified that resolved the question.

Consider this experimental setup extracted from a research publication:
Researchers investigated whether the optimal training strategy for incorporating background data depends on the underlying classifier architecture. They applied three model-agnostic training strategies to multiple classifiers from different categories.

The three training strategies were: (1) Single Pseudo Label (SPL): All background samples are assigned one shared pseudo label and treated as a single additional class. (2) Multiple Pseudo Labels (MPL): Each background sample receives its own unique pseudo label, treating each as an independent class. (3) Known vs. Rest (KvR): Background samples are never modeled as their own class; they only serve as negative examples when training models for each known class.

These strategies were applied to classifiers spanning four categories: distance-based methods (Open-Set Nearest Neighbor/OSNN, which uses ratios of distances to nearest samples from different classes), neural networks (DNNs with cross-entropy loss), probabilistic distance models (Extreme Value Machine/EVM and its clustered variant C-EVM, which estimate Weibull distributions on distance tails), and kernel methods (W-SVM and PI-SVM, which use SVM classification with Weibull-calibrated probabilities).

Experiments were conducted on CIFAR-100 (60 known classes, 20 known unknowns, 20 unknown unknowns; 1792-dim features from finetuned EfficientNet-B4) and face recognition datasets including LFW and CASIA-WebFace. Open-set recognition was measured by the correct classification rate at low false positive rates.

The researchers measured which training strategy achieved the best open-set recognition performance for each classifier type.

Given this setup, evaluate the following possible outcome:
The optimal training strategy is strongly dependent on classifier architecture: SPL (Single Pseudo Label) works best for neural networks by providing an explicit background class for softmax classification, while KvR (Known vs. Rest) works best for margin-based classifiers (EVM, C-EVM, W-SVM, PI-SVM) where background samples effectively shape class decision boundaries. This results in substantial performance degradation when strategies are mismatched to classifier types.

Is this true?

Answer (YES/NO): NO